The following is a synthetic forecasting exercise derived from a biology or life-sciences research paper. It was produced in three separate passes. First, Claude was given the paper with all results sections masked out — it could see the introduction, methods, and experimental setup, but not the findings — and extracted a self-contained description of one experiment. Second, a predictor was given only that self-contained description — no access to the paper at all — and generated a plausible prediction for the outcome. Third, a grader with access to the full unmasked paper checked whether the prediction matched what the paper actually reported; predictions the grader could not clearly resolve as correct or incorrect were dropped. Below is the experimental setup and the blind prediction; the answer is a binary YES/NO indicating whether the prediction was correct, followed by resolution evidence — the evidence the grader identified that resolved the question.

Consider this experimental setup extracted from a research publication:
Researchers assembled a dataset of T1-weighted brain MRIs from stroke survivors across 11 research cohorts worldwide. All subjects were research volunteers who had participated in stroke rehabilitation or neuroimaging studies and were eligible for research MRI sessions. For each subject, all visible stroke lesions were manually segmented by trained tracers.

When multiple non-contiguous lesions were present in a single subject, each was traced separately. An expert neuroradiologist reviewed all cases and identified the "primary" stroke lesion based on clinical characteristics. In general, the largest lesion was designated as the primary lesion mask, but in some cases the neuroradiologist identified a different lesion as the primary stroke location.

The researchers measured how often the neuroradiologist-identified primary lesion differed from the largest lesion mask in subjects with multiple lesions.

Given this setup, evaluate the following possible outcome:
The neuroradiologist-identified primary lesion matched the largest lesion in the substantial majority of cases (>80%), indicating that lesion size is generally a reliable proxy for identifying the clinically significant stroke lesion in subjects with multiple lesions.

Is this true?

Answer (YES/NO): YES